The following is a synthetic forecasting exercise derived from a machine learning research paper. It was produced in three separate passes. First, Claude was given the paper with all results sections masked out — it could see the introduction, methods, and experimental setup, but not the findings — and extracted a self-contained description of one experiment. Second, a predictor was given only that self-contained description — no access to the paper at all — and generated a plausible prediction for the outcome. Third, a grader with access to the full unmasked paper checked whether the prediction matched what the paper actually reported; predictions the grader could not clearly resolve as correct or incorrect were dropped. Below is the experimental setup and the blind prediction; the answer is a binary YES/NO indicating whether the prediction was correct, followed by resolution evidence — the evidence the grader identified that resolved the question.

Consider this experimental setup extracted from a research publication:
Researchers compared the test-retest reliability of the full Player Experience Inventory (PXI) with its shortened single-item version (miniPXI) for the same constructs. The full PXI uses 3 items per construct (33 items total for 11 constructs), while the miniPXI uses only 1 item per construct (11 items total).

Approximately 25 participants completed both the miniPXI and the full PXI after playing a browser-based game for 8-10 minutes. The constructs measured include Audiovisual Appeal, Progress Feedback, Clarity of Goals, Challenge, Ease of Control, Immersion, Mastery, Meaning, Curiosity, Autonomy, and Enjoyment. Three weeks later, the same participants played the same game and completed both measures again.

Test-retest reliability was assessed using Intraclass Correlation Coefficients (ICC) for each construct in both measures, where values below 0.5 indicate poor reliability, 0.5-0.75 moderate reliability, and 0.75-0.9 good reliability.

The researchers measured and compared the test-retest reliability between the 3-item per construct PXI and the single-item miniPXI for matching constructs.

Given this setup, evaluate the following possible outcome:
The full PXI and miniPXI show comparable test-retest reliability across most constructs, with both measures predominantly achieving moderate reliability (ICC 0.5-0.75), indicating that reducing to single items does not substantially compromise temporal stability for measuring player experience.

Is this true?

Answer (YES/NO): NO